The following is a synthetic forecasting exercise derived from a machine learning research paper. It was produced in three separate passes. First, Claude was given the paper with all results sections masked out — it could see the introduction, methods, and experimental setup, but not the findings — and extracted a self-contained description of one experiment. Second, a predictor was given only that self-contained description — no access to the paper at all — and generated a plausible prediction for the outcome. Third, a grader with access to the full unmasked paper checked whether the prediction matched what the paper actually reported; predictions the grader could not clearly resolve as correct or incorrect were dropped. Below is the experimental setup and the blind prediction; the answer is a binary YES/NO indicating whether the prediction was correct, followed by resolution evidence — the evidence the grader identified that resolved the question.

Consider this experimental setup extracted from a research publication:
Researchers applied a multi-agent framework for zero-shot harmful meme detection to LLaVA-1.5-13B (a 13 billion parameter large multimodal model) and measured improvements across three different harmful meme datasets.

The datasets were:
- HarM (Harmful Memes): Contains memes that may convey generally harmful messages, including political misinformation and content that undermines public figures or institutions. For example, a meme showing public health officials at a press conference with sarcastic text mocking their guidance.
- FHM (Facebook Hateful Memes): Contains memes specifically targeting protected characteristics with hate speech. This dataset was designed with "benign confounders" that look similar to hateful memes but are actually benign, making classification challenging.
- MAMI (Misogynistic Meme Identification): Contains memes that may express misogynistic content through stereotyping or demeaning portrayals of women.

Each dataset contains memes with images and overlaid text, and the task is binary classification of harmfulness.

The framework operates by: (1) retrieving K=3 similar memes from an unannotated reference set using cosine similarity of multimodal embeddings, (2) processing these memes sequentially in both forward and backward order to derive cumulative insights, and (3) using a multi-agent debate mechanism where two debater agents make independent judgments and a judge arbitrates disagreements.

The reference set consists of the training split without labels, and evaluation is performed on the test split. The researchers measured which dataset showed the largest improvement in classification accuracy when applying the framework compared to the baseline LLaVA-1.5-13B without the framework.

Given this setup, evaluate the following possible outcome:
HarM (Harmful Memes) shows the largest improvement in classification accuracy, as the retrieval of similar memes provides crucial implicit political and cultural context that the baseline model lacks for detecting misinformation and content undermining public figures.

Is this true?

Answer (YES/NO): NO